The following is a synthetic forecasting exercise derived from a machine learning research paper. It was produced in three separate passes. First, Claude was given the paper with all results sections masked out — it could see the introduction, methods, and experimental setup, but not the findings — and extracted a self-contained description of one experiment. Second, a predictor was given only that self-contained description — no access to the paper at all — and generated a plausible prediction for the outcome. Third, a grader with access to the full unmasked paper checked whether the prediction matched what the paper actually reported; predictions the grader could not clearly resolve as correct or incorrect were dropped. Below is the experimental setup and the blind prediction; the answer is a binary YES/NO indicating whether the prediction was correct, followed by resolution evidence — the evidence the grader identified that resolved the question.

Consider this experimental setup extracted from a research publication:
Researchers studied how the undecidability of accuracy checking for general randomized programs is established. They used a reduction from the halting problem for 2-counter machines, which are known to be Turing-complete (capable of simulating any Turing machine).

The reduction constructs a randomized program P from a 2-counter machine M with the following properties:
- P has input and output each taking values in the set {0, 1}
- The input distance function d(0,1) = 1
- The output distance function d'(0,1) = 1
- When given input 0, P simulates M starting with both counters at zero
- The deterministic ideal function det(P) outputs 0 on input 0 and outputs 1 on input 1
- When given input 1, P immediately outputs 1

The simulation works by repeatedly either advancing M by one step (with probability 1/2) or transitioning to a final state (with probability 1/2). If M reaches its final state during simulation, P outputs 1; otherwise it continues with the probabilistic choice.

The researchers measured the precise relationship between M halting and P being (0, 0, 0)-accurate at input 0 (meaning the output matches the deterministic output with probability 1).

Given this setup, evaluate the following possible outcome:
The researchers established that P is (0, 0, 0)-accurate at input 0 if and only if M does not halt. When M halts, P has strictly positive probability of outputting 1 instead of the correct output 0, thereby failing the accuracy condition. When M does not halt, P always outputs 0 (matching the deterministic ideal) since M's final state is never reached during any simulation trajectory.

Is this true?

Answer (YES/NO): YES